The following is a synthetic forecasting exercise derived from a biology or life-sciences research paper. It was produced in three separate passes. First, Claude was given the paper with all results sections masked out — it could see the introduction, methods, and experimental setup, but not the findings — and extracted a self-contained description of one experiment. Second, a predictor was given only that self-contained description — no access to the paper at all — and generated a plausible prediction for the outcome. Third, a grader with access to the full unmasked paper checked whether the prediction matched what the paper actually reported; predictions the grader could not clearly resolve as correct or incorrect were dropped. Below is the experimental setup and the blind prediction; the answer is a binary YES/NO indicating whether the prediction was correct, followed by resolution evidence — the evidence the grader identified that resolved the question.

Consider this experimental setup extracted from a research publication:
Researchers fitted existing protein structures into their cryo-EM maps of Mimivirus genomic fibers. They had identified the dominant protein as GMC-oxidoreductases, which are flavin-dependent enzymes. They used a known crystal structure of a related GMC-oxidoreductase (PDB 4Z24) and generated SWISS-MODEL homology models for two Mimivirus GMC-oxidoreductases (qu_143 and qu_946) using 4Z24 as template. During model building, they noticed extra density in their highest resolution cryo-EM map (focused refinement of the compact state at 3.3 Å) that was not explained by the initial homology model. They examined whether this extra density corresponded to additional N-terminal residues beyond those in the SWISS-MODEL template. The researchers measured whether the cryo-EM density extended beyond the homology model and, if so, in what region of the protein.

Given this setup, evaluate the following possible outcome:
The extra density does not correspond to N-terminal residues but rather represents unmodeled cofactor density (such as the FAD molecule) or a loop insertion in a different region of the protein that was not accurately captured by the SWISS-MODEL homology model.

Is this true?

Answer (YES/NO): NO